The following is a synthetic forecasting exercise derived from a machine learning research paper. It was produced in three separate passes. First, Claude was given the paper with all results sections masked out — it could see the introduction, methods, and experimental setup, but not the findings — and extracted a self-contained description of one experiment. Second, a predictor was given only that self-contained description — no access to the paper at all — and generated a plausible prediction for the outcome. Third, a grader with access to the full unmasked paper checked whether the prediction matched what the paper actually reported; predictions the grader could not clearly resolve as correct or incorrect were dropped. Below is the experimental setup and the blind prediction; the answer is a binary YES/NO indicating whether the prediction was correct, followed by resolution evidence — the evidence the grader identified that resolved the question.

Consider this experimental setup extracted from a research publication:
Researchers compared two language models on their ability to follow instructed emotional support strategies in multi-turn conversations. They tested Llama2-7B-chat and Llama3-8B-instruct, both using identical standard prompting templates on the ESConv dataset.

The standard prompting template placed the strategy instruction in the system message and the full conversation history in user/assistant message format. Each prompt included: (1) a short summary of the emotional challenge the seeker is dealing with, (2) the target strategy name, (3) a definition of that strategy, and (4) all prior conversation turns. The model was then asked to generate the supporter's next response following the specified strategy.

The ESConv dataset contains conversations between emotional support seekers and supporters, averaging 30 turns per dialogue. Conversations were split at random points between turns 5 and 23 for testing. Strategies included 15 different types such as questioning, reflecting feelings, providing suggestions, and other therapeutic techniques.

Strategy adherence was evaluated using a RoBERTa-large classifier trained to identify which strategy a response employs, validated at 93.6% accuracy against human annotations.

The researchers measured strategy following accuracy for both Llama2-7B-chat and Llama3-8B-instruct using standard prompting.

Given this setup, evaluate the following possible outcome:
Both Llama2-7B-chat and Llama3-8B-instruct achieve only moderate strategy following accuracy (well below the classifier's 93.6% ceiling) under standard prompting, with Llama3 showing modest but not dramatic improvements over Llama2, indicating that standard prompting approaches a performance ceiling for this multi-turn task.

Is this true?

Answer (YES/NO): NO